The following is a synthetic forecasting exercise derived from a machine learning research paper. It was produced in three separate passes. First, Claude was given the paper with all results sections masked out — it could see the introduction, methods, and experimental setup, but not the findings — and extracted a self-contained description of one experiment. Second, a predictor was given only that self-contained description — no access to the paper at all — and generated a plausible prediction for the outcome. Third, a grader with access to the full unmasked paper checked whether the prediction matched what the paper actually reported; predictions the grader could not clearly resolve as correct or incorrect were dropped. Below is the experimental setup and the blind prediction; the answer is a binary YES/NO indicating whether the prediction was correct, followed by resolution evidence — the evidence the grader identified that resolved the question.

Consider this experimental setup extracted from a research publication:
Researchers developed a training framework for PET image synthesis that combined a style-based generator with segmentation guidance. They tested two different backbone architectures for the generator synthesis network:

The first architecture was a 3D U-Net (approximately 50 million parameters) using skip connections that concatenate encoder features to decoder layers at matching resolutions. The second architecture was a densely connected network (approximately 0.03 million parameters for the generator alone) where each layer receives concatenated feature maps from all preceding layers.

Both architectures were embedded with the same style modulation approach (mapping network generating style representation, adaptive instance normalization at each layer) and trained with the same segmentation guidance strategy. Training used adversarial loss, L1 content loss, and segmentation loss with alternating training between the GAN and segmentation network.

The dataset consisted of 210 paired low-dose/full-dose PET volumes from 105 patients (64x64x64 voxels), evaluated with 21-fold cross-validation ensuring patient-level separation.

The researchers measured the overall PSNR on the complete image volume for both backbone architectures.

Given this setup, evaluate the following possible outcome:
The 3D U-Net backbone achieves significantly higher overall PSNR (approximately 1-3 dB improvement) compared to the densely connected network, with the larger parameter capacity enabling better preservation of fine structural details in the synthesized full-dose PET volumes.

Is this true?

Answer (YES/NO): NO